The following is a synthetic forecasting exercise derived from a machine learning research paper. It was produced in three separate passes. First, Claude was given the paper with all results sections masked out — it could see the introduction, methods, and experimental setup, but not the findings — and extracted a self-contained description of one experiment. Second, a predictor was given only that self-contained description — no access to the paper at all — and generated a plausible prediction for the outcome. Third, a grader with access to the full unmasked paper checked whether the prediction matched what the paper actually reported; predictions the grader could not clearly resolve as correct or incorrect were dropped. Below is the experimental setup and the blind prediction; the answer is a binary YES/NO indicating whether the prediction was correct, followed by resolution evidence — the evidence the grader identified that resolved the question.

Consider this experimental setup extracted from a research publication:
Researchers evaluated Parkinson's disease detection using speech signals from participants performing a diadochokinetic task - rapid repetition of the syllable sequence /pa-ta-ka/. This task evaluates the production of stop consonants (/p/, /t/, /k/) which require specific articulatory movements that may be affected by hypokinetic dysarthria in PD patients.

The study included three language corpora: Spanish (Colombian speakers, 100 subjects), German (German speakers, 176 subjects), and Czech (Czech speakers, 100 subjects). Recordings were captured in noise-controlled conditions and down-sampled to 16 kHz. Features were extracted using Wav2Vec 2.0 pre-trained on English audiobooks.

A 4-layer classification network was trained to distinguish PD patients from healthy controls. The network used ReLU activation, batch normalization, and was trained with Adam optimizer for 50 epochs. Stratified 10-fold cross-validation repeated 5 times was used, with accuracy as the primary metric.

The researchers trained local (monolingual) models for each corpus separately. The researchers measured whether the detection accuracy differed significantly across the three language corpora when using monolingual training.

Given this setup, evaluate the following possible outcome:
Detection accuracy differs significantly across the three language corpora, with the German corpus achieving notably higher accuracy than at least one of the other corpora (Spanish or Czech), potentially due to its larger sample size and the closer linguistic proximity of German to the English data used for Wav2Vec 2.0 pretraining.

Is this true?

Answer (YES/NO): NO